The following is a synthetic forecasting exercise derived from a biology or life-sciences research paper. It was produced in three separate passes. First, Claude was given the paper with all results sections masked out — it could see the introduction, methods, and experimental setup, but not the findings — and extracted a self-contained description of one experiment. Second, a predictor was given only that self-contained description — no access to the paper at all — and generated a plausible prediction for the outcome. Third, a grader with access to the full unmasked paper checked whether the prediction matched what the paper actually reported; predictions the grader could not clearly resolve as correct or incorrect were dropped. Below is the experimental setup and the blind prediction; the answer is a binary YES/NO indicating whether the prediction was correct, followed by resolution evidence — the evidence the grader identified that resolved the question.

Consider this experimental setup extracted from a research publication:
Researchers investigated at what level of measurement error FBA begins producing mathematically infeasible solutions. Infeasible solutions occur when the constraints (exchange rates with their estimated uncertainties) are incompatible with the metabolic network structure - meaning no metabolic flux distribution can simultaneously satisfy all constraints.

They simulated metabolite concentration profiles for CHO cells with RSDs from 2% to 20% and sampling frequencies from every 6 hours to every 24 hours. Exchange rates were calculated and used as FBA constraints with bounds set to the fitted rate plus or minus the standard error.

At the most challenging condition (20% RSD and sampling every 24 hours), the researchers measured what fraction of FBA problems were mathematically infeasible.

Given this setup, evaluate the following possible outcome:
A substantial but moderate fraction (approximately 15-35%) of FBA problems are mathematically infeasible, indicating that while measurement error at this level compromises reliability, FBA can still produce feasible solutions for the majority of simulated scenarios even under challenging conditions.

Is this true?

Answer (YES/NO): NO